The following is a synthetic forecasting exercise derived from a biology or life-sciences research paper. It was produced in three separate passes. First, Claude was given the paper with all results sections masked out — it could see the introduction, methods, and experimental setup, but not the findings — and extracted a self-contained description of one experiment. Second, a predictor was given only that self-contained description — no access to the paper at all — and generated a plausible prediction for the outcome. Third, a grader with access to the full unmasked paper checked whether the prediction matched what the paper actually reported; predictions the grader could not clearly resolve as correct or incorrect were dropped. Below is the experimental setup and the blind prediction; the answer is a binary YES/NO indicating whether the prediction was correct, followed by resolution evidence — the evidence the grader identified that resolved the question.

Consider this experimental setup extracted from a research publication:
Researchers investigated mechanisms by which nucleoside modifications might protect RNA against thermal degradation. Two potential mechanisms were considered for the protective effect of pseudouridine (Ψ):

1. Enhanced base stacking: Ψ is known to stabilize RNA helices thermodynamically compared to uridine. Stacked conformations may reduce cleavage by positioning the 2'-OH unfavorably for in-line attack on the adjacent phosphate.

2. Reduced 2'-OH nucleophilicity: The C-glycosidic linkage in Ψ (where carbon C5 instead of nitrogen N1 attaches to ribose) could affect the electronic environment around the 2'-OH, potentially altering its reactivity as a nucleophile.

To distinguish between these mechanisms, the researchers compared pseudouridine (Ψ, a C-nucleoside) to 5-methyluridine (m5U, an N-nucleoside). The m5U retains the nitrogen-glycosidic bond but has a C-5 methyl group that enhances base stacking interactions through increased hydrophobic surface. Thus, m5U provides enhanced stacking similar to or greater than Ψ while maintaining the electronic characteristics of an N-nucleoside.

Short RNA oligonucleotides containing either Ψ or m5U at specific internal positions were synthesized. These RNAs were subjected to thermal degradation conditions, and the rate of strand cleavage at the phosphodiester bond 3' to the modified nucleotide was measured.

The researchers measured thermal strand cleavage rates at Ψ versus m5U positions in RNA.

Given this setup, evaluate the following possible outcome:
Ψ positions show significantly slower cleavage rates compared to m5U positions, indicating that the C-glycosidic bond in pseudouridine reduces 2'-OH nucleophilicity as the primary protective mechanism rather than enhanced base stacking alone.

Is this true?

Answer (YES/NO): YES